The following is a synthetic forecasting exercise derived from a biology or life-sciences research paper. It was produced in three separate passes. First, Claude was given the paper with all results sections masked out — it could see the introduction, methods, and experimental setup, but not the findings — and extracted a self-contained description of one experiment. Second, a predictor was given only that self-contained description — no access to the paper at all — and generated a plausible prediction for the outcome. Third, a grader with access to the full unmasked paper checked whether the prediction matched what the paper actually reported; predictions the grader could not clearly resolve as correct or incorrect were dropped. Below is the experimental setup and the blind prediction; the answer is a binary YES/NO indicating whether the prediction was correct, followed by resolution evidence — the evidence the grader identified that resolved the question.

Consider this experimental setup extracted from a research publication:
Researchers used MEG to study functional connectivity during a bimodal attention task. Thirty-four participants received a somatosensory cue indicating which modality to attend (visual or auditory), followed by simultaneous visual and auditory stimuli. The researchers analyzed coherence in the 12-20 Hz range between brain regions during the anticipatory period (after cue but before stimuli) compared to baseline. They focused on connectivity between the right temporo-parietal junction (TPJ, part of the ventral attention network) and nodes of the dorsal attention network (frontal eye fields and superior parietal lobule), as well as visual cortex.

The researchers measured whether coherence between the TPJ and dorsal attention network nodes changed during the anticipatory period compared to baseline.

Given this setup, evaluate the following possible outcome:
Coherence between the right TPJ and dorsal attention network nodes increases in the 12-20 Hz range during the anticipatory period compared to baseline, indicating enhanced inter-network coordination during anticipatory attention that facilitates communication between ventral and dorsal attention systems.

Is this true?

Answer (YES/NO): YES